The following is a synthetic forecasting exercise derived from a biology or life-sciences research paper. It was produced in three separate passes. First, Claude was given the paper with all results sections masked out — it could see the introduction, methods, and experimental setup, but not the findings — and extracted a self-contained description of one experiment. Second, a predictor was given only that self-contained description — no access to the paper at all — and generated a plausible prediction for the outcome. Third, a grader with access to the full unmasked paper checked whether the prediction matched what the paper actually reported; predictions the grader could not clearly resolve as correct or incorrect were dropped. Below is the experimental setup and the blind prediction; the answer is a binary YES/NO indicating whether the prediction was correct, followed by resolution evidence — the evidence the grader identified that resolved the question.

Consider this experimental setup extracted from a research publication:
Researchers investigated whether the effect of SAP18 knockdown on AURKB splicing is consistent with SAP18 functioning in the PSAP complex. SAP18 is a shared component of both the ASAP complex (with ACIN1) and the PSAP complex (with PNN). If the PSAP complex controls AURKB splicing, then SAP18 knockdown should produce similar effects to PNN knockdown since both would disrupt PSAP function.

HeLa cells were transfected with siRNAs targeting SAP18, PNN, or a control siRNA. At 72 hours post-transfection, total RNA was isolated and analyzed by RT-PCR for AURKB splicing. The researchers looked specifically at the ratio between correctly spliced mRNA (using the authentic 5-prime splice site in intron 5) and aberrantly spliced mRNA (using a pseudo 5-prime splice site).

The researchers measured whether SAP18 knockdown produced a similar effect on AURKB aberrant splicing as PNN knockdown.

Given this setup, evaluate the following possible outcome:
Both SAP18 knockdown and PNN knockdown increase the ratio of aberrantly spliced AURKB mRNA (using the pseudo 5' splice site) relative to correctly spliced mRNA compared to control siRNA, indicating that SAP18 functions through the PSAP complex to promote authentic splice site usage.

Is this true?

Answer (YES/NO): YES